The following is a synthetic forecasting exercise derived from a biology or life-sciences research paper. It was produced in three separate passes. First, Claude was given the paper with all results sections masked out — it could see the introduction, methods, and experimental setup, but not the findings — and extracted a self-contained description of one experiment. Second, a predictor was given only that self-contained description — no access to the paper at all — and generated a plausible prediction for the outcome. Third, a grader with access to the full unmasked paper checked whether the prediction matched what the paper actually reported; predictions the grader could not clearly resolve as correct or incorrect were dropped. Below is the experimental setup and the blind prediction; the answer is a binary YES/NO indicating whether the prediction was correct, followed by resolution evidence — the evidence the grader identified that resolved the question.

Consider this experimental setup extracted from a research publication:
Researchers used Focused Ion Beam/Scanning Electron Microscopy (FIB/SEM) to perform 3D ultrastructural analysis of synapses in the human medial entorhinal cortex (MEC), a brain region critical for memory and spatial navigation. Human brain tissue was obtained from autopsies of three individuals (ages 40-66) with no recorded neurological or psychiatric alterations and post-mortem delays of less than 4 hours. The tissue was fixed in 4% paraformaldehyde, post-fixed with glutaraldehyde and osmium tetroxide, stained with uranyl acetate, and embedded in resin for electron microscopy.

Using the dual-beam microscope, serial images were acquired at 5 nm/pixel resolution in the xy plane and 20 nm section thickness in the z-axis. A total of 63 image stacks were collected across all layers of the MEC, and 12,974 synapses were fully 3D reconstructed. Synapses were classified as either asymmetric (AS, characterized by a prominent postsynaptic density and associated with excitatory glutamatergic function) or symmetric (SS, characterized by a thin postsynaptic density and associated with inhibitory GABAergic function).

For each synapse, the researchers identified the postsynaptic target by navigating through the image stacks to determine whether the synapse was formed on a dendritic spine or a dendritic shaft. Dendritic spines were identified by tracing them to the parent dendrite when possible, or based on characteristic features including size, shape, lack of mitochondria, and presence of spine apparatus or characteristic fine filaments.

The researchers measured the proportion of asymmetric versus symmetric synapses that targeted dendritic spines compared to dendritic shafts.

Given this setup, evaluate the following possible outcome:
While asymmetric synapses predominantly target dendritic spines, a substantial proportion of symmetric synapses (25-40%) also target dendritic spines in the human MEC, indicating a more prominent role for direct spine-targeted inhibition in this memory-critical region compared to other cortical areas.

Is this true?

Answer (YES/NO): NO